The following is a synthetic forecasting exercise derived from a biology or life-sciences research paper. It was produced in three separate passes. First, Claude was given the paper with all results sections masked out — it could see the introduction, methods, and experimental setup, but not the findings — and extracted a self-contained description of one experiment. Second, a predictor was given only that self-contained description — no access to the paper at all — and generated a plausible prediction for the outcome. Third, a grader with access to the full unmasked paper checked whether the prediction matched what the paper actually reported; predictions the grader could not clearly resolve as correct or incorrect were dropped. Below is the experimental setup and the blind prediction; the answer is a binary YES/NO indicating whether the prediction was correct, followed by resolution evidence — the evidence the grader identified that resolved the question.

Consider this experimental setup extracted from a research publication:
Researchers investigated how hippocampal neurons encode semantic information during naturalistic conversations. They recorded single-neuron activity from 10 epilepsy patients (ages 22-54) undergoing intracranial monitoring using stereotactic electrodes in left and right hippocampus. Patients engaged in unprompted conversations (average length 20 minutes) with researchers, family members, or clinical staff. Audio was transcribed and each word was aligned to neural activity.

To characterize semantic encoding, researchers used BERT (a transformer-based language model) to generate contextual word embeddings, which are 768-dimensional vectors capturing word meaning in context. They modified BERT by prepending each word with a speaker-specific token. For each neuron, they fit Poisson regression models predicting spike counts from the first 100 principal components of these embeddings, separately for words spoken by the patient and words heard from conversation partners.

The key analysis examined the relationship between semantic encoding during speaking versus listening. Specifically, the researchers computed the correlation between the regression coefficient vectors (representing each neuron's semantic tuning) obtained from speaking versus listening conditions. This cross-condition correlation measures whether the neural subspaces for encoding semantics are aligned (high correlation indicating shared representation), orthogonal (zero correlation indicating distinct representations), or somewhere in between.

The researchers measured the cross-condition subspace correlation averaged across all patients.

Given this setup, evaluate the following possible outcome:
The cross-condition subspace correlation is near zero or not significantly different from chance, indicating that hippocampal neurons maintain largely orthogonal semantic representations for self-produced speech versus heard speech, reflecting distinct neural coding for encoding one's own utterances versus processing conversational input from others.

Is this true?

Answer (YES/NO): NO